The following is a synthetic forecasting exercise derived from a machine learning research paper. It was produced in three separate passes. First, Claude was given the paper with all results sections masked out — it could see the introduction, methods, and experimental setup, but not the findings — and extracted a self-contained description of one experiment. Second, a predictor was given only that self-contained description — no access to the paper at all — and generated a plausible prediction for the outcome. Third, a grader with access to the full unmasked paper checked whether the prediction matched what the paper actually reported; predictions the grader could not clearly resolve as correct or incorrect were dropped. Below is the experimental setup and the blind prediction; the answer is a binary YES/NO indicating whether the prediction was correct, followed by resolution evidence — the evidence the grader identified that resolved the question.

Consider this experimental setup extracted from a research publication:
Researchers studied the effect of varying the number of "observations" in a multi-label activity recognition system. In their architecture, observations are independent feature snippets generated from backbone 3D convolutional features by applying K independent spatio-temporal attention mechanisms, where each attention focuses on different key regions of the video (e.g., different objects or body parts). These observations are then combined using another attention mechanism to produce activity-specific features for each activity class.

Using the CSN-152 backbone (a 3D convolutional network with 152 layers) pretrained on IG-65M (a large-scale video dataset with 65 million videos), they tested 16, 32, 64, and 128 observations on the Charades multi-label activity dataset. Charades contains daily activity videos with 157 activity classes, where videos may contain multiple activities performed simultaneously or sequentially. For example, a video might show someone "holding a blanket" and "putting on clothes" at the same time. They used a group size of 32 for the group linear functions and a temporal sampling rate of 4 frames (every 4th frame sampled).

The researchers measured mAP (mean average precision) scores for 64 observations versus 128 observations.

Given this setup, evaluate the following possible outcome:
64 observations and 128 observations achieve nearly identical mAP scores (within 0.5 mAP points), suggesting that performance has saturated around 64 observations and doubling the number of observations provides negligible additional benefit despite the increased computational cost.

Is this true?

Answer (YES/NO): YES